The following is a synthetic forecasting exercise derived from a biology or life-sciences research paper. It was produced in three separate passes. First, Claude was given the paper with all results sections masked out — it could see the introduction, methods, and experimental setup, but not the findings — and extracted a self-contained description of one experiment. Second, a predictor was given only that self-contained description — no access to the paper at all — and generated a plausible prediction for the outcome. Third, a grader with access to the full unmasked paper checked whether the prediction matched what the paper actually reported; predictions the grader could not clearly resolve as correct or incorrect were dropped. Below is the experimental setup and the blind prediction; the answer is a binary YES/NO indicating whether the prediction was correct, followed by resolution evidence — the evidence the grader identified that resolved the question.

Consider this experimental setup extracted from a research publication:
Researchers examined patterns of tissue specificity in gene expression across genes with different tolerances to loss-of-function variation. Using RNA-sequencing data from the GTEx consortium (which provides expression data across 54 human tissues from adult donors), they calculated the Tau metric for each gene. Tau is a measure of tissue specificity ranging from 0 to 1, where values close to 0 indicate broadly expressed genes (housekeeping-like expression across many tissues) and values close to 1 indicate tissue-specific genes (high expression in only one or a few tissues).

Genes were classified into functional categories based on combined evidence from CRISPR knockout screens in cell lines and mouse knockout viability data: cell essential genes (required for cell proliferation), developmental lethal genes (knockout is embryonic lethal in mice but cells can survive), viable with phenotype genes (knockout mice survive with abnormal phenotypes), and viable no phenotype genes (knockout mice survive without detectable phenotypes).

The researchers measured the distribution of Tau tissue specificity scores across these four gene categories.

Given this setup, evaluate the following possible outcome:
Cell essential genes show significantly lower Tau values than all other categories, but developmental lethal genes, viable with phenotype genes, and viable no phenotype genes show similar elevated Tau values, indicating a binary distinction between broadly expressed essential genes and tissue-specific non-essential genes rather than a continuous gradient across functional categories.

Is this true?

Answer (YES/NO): NO